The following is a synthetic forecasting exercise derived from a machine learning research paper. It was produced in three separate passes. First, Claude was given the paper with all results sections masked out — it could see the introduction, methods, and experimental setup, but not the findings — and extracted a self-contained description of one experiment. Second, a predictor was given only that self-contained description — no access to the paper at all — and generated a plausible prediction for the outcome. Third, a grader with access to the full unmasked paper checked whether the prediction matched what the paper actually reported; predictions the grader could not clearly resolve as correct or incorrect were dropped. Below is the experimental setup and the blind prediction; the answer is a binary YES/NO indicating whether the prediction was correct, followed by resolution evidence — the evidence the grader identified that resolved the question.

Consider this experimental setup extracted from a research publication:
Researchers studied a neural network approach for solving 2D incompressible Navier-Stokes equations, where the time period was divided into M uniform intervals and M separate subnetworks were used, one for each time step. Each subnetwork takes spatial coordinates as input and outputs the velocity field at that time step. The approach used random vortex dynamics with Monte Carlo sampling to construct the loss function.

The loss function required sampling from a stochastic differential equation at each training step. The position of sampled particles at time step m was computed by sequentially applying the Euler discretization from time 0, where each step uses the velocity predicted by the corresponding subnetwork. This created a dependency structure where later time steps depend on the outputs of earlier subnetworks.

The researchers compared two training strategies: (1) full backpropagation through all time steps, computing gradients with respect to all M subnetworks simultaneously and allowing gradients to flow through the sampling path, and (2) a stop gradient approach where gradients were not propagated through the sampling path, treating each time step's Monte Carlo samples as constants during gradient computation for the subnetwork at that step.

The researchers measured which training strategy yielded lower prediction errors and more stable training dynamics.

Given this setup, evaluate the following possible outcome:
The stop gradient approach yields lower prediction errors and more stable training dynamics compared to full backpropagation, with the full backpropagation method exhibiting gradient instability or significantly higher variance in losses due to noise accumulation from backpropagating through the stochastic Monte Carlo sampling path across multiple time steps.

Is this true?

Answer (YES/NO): NO